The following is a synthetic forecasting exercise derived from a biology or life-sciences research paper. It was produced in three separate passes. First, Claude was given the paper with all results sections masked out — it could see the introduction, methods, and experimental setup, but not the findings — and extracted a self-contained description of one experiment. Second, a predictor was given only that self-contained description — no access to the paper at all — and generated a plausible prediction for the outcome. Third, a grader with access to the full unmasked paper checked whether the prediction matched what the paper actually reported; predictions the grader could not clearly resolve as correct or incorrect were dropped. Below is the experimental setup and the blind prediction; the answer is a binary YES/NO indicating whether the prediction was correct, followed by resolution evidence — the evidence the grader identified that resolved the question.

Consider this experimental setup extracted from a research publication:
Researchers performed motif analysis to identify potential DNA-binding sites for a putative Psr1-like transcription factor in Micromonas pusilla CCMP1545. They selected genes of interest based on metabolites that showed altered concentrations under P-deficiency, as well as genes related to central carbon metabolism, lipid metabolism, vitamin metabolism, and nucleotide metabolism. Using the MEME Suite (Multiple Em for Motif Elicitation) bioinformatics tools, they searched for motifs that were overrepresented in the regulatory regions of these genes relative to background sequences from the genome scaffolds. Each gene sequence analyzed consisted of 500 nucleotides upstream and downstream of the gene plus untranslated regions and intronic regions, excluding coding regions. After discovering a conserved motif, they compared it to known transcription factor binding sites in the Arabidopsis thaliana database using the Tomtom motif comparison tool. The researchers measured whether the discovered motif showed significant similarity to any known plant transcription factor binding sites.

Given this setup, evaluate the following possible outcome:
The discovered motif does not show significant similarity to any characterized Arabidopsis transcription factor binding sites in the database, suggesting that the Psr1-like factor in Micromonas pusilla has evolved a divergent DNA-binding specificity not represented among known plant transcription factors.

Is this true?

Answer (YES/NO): NO